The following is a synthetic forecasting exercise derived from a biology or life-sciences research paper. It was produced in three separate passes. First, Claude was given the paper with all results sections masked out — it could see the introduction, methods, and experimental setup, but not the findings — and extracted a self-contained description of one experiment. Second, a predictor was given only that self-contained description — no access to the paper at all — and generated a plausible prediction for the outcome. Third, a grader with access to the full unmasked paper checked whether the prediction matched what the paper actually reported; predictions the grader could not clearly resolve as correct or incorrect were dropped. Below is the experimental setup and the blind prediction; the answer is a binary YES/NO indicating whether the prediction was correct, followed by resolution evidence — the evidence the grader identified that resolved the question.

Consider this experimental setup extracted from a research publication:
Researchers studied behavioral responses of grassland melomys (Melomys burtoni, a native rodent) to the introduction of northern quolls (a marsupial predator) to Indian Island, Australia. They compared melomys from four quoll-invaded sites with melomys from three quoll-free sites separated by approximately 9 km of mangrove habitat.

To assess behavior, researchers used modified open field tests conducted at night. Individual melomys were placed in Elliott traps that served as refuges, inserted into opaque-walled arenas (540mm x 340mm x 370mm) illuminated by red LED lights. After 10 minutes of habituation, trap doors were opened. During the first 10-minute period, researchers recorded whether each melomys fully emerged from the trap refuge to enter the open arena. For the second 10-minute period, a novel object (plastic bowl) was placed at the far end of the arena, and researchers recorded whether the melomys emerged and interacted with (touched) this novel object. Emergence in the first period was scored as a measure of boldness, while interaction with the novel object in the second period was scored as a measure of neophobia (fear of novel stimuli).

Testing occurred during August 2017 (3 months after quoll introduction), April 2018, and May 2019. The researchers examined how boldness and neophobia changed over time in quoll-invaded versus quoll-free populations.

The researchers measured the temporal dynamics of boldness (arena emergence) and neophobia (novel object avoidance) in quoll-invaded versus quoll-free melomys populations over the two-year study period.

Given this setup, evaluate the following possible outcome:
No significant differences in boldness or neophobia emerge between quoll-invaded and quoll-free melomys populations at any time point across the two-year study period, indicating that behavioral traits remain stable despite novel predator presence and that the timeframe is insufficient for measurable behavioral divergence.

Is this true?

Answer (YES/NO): NO